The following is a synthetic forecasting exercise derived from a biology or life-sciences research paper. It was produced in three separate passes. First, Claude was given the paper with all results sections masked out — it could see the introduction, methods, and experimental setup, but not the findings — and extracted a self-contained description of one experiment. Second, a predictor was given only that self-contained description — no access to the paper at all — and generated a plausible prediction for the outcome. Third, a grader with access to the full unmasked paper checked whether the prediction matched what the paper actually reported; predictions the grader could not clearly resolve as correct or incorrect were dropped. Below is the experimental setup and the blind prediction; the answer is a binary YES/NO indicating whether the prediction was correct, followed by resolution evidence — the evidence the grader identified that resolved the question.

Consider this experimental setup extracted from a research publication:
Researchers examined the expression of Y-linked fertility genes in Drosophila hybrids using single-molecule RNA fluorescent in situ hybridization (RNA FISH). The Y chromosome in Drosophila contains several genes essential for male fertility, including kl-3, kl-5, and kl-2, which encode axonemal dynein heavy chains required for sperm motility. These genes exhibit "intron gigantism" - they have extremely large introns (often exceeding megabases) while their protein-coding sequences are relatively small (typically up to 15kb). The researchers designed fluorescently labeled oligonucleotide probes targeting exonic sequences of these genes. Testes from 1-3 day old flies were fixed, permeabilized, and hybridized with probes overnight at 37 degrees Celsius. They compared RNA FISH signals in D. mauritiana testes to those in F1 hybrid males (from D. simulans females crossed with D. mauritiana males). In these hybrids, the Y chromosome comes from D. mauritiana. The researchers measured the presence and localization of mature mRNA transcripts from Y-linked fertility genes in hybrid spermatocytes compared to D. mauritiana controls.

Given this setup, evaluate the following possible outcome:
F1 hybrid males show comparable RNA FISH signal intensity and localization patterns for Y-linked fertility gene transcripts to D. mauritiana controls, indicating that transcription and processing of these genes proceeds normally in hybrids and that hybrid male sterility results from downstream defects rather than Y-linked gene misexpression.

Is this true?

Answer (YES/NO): NO